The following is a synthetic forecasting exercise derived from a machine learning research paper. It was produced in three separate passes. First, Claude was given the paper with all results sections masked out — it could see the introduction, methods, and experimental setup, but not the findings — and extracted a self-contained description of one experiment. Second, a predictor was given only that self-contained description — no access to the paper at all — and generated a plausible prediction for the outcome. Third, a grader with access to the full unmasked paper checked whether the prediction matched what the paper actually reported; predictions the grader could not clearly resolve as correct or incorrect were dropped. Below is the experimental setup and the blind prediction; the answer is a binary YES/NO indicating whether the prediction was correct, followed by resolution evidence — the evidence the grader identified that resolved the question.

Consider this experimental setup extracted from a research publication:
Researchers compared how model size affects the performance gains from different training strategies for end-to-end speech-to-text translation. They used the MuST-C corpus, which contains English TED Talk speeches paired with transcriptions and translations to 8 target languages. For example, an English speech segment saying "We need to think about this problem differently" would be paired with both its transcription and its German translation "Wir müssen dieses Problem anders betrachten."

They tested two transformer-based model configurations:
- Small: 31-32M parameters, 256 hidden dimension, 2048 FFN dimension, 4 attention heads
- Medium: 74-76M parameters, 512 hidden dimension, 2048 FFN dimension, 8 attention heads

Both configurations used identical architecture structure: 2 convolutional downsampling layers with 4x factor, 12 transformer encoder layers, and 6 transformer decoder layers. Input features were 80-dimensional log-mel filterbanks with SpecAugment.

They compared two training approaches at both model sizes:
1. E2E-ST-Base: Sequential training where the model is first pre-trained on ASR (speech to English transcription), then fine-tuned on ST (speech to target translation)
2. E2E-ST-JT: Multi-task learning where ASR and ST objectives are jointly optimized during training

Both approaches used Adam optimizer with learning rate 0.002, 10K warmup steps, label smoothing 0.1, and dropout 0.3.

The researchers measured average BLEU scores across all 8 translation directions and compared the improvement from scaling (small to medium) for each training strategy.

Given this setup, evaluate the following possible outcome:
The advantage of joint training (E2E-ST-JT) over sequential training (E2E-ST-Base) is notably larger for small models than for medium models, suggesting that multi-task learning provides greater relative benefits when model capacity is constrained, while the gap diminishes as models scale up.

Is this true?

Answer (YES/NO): NO